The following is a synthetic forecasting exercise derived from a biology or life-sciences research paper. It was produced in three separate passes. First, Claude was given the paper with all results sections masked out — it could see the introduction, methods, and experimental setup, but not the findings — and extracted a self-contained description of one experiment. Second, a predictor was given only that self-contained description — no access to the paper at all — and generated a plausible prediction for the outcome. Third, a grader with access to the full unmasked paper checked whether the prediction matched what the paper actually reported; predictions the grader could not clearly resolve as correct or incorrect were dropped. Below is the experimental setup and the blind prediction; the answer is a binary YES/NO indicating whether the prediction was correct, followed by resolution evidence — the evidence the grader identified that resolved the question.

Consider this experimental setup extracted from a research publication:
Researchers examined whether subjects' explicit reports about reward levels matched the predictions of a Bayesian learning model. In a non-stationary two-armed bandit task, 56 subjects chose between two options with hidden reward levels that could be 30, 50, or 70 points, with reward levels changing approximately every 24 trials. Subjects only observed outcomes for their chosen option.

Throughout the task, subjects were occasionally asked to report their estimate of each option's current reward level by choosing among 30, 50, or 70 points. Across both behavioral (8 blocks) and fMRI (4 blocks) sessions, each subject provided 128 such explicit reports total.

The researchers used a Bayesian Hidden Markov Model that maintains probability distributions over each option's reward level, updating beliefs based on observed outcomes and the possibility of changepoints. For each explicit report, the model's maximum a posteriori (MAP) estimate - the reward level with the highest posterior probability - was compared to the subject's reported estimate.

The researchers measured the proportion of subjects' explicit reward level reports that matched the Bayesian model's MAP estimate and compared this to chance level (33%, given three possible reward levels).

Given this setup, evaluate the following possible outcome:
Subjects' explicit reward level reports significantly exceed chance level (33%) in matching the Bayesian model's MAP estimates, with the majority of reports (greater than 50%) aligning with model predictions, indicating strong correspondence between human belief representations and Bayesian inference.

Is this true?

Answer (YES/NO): YES